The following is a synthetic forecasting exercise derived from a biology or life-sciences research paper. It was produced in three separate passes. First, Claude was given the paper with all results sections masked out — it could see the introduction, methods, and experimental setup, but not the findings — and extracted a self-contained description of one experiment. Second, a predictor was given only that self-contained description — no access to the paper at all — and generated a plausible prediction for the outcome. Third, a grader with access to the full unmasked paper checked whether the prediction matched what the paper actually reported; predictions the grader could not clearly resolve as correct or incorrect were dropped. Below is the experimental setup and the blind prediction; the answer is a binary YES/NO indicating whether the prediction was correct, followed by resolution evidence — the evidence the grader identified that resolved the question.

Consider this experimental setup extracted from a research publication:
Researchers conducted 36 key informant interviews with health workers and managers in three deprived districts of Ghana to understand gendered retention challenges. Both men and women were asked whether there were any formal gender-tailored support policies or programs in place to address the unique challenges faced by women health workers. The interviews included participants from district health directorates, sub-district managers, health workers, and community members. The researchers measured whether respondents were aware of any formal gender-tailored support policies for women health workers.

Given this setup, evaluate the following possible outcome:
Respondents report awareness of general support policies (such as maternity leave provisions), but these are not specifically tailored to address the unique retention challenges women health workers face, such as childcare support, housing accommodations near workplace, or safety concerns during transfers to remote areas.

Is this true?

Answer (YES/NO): NO